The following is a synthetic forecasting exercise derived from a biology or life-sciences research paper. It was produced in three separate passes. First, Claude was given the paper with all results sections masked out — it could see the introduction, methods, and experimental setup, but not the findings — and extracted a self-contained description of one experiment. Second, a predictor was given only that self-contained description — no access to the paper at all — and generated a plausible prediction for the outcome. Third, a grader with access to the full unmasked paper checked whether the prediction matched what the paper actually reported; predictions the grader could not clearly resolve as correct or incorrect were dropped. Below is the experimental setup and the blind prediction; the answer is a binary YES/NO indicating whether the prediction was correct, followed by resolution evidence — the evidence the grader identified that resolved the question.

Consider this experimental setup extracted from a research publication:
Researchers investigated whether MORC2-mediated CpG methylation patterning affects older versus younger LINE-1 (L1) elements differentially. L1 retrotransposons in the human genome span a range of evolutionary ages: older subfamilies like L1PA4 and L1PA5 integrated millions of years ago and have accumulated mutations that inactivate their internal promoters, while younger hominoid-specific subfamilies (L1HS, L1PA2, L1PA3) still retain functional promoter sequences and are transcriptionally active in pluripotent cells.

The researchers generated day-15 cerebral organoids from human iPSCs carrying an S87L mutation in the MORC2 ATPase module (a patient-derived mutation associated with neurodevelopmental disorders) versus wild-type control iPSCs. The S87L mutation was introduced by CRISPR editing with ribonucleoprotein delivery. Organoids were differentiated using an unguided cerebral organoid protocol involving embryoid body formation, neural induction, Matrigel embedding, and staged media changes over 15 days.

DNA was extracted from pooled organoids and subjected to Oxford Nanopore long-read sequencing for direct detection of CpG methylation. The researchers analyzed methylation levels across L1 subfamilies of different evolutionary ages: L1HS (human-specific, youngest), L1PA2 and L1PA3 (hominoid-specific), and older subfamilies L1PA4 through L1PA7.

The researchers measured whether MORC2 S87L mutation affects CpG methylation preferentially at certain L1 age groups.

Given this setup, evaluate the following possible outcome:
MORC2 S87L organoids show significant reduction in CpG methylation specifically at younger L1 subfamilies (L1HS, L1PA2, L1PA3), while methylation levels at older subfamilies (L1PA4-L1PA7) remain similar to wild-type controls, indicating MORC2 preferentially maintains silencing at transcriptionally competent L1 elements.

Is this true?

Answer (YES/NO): YES